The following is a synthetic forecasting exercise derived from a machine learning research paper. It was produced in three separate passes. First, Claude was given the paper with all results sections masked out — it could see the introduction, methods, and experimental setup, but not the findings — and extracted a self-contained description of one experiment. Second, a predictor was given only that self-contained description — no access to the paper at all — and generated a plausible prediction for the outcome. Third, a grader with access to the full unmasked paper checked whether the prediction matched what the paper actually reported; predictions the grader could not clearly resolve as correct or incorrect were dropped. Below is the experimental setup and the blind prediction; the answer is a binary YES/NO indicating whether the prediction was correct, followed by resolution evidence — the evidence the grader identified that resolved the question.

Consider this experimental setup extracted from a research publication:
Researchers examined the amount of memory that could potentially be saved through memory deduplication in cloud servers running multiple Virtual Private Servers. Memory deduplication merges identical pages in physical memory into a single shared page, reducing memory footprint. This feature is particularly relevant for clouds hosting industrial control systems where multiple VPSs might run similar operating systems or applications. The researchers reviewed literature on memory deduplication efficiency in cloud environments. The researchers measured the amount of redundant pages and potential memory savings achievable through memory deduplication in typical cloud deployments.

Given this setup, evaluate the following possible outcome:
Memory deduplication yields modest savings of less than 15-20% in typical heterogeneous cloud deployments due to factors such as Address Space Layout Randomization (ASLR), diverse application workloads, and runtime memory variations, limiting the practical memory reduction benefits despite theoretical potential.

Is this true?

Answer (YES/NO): NO